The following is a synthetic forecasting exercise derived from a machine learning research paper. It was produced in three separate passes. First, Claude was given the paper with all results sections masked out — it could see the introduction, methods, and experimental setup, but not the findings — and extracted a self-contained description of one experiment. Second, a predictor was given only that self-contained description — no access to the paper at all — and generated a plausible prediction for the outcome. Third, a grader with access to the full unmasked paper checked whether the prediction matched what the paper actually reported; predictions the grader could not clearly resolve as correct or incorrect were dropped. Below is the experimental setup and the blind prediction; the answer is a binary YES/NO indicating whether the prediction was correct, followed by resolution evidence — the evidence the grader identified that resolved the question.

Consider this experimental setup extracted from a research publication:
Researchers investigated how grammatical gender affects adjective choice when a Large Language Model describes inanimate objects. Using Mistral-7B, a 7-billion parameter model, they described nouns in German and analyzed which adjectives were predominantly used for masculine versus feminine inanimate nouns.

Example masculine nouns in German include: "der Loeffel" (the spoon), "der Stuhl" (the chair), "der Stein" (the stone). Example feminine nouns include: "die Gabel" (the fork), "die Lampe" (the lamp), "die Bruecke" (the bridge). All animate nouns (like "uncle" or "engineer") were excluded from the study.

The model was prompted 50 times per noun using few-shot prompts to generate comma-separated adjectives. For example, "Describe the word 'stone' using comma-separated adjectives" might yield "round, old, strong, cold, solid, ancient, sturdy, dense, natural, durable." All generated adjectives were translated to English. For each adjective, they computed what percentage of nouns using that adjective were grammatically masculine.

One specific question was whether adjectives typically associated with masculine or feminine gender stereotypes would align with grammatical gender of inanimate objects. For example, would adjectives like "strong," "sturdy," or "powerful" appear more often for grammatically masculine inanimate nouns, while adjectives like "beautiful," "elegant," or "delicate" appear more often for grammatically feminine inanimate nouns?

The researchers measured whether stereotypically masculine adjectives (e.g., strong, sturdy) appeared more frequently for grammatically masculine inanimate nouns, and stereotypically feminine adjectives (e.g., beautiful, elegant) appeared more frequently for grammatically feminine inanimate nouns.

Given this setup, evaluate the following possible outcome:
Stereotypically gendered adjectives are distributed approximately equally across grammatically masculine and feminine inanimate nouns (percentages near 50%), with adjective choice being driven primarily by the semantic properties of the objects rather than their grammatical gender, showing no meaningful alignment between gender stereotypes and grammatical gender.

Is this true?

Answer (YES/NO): NO